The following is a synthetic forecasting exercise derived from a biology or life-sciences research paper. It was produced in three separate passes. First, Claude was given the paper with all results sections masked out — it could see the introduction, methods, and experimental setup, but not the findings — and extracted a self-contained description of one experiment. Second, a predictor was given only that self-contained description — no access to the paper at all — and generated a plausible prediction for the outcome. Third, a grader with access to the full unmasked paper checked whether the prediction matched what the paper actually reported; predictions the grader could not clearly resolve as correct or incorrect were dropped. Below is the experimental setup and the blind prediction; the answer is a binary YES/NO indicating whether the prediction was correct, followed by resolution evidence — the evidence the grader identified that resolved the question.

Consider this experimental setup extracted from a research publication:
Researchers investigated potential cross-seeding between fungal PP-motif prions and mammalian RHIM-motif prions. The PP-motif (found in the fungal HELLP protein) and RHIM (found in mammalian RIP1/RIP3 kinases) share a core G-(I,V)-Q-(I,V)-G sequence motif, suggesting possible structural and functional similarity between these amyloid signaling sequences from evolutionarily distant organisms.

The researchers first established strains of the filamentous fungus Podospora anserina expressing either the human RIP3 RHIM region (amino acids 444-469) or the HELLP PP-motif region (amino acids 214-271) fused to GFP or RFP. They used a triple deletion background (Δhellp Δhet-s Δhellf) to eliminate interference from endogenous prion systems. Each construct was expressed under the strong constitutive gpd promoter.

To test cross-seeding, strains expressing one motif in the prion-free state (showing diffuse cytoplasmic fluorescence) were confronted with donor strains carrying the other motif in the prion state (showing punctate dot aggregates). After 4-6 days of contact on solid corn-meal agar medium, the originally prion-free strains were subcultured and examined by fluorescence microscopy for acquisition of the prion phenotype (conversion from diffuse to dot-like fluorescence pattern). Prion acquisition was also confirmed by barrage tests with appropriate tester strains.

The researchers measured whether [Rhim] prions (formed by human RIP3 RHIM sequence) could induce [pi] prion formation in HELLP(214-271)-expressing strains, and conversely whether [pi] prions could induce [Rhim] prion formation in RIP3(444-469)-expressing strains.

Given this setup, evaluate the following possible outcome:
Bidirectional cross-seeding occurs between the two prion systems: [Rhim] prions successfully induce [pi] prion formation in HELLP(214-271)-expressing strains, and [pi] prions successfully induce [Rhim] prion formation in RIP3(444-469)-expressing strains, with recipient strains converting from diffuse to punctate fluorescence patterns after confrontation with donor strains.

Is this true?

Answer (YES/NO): YES